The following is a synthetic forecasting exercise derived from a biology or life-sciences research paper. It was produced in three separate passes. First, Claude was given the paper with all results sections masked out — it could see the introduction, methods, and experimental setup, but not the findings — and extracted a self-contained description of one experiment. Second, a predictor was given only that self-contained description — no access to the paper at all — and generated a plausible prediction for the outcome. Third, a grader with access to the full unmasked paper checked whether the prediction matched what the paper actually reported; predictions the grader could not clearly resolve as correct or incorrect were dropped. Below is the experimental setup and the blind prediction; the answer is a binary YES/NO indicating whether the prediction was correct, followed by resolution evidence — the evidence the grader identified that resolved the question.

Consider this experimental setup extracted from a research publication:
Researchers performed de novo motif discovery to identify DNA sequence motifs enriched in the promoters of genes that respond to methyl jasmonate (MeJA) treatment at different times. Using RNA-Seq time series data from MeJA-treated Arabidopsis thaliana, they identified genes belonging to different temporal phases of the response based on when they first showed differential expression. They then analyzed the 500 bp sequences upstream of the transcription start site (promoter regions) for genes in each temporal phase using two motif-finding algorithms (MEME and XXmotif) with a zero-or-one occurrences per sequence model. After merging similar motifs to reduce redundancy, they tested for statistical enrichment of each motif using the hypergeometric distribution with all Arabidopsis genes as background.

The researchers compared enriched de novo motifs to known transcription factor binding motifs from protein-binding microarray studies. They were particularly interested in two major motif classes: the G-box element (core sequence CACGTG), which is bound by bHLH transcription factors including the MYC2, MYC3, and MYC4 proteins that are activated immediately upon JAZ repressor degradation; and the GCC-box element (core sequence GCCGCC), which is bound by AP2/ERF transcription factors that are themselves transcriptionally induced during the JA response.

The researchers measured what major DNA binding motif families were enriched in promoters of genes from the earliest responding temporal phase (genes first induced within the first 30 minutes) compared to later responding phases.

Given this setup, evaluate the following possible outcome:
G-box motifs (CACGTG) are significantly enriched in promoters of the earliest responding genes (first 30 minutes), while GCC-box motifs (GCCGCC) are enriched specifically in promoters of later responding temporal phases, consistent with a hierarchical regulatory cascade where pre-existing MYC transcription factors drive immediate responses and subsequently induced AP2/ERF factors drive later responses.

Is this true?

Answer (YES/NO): NO